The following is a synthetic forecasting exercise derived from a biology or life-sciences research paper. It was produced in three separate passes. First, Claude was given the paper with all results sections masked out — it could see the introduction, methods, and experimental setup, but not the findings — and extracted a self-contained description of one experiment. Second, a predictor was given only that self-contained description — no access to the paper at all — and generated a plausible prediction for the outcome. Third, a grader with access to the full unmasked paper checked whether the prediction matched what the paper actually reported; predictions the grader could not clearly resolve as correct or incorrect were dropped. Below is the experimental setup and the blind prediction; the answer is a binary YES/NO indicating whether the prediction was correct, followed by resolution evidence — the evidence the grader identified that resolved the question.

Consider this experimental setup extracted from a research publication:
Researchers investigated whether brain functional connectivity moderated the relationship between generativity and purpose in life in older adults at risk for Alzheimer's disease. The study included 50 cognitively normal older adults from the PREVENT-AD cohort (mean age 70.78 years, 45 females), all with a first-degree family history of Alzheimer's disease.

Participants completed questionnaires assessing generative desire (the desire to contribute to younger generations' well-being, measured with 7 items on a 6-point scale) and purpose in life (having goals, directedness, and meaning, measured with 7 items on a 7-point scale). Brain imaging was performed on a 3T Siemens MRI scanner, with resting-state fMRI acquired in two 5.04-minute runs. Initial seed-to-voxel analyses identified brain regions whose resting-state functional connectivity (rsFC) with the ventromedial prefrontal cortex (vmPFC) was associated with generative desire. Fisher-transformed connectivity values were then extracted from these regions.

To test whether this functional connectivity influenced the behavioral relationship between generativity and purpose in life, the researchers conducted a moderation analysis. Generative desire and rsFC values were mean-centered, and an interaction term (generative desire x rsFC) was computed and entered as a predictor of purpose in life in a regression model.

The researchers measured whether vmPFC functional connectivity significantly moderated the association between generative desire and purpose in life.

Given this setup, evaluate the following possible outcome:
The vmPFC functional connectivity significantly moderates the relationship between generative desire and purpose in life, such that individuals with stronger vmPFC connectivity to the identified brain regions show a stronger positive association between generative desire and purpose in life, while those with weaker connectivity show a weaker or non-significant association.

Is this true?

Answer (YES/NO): YES